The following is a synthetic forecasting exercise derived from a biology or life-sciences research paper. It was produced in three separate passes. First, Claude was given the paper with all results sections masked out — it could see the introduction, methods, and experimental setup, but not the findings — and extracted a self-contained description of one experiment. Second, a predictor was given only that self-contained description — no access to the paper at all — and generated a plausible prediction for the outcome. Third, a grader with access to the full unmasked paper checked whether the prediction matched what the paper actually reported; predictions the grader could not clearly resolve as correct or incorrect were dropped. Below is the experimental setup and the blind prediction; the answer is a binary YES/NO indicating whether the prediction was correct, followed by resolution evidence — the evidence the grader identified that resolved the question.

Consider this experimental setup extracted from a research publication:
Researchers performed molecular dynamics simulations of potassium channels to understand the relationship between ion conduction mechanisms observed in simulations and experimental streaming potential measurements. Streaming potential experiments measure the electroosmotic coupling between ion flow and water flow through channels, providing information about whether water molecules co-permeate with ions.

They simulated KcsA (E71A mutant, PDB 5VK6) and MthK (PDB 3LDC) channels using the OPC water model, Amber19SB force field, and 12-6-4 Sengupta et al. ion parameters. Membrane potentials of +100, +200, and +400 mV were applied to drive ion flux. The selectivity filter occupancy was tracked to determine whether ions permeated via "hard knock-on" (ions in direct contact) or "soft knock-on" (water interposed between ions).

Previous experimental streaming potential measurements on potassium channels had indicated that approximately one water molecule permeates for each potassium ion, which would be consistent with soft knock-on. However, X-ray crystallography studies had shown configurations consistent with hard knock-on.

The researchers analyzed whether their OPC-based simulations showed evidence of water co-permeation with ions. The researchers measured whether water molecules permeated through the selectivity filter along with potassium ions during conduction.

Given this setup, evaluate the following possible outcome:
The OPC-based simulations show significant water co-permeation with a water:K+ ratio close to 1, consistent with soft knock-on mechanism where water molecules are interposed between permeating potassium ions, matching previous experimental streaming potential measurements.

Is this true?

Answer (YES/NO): NO